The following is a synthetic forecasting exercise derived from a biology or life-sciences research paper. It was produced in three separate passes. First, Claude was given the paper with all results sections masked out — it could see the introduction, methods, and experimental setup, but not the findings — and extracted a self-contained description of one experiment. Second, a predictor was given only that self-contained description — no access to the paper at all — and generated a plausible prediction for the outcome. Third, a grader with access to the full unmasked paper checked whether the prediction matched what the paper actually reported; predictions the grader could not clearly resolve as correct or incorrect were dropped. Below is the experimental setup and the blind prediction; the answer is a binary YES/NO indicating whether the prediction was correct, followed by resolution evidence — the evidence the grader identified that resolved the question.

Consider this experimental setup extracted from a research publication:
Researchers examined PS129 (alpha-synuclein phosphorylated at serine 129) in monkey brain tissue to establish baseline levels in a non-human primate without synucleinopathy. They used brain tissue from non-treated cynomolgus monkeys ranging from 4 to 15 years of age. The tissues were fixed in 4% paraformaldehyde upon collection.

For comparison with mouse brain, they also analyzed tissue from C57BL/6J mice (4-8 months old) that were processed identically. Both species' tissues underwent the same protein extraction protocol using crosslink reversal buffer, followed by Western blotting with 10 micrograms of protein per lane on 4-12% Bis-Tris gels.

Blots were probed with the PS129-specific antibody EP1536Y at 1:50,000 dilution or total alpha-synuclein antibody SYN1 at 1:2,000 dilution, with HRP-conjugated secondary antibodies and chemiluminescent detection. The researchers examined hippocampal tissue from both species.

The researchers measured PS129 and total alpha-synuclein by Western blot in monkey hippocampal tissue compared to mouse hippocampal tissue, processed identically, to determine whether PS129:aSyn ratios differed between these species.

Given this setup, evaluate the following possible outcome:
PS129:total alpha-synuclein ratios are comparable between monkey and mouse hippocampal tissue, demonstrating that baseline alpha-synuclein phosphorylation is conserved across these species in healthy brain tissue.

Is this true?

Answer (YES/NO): YES